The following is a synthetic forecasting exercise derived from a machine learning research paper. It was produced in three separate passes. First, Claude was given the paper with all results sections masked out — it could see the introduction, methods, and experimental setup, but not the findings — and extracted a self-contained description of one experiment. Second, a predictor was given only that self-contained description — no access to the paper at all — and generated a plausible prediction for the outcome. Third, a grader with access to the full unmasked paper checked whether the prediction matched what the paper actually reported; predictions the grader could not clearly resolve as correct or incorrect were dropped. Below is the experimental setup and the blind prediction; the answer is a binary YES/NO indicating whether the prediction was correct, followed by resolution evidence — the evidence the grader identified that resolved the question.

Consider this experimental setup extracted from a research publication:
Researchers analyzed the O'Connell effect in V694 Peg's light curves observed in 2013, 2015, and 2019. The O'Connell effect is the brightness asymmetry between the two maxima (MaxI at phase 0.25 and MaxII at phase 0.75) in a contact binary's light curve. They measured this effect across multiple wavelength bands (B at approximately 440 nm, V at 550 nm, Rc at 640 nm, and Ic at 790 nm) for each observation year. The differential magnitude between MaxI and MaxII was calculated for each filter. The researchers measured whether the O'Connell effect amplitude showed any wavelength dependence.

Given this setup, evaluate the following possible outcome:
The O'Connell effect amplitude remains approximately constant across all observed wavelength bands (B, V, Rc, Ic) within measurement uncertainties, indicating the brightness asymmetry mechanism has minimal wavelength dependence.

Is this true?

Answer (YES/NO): NO